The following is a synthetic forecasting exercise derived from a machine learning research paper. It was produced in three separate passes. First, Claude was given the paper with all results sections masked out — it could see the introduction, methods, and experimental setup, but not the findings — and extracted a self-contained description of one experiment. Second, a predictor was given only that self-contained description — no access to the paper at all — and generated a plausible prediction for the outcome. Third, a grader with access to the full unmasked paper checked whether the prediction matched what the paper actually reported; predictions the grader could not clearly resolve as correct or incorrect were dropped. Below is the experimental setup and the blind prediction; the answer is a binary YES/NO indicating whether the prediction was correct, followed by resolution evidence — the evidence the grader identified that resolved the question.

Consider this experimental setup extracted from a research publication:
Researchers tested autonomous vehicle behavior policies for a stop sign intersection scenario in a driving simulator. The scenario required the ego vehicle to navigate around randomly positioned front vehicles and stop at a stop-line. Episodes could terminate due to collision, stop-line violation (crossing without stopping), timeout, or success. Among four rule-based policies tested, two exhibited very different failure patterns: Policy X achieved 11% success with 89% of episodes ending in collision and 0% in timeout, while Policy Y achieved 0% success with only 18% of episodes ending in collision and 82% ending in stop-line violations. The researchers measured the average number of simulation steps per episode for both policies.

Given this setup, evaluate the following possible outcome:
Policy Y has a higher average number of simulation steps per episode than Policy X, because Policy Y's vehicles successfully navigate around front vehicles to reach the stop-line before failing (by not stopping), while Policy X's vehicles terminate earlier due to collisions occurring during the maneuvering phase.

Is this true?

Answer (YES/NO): YES